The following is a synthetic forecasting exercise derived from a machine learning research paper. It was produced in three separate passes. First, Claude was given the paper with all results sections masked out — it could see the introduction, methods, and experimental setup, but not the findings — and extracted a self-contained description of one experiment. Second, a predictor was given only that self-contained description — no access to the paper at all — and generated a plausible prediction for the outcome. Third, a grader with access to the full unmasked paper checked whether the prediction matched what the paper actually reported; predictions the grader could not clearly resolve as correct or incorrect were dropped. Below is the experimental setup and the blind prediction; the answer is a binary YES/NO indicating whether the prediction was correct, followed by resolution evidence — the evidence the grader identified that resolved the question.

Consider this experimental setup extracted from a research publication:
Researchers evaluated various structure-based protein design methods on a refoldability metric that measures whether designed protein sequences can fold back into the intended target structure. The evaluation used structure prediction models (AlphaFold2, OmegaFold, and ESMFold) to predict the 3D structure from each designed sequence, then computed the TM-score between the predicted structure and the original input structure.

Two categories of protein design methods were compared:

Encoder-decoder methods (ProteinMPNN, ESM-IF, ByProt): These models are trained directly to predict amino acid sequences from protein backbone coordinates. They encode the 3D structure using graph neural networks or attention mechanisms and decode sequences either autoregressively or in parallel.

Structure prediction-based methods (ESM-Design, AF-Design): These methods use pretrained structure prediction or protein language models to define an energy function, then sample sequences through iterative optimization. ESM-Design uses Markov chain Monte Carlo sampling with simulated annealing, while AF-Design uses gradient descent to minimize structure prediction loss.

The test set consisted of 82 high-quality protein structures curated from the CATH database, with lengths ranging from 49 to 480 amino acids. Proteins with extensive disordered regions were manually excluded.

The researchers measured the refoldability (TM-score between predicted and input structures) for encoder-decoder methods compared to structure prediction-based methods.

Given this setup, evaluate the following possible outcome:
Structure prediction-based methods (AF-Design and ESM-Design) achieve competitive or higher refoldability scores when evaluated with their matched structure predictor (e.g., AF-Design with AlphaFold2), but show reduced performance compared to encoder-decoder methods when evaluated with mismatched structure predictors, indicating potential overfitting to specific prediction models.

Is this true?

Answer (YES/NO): NO